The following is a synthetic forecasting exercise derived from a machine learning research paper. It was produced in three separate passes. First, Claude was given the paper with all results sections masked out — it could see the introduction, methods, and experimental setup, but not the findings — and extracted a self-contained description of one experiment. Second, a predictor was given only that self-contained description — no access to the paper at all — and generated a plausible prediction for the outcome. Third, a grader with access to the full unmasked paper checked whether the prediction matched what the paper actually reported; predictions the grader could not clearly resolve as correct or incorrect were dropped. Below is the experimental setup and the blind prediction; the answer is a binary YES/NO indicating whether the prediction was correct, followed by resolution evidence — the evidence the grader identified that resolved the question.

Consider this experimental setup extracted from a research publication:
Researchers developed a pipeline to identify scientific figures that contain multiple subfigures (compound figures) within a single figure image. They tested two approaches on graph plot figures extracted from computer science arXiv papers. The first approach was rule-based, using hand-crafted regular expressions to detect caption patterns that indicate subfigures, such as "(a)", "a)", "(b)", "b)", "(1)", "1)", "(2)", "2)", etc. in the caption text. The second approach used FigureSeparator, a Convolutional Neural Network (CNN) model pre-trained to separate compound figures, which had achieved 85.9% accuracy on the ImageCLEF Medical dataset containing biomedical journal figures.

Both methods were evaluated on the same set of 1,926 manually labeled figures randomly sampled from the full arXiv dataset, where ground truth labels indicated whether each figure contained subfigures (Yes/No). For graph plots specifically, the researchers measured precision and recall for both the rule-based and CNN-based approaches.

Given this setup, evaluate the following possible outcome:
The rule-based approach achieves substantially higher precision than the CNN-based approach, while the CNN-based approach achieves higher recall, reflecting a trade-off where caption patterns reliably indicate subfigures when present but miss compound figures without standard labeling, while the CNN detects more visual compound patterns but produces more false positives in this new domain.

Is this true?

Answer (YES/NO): YES